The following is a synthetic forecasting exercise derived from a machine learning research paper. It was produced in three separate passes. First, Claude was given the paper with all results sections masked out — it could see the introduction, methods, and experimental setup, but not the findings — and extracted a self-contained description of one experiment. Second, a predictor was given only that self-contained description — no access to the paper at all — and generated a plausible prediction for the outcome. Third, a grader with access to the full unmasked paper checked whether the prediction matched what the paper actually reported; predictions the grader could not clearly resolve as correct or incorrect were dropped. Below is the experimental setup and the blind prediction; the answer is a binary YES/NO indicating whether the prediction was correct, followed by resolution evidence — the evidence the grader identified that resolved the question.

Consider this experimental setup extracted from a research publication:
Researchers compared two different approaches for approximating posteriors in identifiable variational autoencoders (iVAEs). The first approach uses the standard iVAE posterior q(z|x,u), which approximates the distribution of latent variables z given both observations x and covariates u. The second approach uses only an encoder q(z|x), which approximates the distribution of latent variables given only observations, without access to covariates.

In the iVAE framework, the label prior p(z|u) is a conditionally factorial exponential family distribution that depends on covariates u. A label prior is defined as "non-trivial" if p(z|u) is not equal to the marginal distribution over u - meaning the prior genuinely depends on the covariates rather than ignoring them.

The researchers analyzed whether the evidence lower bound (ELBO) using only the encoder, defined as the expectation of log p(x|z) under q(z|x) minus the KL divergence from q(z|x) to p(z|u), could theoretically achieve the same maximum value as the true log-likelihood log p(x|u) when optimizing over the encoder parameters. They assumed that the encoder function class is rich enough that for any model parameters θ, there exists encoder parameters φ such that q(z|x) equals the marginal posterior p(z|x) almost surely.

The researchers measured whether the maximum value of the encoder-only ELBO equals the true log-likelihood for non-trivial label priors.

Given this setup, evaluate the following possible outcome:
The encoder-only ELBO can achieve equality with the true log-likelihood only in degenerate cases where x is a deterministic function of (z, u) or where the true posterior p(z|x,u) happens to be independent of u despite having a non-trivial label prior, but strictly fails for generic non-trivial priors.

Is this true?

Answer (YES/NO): NO